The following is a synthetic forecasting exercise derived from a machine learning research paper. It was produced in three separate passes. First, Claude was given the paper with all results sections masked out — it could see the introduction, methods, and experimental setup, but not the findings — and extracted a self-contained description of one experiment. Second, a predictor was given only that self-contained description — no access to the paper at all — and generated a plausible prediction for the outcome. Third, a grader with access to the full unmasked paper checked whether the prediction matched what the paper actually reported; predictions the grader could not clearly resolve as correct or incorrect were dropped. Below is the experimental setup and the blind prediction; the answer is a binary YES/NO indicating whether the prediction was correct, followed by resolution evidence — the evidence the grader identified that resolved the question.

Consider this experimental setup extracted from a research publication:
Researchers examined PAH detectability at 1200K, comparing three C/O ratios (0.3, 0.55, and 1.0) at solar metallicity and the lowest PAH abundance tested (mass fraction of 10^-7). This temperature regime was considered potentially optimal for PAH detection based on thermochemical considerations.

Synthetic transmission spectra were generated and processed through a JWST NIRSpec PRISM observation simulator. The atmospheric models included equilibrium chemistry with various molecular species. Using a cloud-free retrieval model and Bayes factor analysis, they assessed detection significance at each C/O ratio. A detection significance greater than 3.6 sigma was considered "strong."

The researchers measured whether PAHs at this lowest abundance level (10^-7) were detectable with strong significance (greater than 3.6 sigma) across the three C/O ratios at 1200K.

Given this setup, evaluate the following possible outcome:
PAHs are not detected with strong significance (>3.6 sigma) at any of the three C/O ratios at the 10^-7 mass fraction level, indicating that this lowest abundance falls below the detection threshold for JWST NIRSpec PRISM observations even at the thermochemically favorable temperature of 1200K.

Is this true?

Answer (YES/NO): NO